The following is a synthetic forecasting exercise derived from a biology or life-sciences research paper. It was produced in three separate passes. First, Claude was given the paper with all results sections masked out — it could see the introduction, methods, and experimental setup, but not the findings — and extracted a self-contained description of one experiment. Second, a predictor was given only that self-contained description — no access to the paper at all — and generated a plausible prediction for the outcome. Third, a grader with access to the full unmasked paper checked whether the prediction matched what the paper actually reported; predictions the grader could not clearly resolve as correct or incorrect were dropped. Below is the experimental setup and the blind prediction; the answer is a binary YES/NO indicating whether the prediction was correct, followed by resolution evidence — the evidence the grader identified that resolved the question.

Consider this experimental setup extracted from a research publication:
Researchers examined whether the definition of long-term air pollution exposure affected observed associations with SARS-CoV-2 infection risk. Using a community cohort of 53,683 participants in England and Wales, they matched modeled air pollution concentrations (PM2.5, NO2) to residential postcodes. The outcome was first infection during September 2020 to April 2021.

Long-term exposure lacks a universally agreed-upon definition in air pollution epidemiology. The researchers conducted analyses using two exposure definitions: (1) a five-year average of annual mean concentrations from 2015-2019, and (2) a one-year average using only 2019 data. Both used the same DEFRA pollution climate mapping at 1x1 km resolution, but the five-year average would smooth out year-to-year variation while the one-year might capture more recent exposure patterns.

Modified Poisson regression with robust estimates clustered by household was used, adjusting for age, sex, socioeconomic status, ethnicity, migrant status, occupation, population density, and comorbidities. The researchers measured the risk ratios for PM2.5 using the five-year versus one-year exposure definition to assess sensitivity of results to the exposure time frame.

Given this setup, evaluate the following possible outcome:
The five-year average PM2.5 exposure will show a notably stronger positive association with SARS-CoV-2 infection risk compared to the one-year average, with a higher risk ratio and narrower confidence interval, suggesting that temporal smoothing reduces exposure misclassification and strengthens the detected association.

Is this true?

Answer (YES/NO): NO